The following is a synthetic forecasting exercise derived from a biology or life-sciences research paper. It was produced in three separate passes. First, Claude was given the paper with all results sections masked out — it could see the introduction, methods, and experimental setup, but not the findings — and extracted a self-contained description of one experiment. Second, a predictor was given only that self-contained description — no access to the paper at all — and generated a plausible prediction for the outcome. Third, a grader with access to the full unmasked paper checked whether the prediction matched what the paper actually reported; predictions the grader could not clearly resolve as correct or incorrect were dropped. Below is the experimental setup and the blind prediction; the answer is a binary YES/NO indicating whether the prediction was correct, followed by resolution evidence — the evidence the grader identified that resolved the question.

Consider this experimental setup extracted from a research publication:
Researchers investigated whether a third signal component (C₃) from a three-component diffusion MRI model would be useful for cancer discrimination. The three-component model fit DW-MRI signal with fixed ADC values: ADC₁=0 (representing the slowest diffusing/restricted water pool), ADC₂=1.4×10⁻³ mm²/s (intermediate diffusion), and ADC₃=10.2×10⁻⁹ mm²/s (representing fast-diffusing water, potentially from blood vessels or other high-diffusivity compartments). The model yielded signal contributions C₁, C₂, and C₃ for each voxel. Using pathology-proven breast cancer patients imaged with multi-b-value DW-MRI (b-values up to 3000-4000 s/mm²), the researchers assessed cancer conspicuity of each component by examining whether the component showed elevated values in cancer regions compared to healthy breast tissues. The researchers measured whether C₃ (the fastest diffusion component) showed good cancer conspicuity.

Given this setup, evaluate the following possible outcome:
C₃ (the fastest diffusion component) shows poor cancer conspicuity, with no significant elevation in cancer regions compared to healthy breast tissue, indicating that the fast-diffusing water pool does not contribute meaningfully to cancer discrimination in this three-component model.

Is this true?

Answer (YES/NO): YES